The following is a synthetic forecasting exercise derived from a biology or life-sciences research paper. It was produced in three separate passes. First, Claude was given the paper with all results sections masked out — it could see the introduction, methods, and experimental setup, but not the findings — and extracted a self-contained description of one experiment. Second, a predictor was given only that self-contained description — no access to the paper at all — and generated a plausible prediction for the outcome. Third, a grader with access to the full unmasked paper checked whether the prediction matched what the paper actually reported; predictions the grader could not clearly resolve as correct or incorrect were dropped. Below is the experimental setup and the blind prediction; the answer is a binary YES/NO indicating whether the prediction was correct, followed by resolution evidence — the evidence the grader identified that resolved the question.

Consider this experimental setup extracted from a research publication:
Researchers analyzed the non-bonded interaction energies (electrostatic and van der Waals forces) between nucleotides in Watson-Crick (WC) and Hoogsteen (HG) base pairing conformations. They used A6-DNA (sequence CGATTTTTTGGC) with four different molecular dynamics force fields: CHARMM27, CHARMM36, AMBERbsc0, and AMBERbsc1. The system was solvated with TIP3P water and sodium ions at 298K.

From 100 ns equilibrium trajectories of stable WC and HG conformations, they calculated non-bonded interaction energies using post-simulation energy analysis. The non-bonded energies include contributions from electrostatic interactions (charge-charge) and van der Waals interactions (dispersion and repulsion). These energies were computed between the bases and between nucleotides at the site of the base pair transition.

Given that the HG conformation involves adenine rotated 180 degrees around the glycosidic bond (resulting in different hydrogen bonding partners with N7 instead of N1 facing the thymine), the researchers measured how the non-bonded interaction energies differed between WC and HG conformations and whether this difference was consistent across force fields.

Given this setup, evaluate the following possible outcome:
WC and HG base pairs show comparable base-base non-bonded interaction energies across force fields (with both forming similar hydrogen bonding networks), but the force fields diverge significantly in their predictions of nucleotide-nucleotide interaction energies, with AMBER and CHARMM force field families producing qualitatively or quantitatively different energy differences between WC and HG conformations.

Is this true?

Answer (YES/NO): NO